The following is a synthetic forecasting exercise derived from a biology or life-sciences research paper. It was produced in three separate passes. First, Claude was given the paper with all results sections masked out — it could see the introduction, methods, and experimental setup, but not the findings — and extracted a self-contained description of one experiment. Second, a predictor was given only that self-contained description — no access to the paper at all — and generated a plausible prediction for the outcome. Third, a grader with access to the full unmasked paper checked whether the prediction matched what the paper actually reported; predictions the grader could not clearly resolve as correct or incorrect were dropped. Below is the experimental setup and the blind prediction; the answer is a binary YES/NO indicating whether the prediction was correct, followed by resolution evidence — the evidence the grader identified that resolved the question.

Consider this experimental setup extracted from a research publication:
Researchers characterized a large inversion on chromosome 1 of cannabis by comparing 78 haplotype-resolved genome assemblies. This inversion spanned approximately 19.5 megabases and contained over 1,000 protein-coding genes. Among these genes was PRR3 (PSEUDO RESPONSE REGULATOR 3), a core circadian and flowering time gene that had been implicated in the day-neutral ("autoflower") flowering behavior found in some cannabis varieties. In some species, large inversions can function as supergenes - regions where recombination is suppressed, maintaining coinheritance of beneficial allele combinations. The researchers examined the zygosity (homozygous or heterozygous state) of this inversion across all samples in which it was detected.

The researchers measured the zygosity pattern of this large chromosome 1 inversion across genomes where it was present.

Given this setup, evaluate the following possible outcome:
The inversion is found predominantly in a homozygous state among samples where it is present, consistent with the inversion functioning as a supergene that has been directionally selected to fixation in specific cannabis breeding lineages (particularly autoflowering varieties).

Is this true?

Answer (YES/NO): NO